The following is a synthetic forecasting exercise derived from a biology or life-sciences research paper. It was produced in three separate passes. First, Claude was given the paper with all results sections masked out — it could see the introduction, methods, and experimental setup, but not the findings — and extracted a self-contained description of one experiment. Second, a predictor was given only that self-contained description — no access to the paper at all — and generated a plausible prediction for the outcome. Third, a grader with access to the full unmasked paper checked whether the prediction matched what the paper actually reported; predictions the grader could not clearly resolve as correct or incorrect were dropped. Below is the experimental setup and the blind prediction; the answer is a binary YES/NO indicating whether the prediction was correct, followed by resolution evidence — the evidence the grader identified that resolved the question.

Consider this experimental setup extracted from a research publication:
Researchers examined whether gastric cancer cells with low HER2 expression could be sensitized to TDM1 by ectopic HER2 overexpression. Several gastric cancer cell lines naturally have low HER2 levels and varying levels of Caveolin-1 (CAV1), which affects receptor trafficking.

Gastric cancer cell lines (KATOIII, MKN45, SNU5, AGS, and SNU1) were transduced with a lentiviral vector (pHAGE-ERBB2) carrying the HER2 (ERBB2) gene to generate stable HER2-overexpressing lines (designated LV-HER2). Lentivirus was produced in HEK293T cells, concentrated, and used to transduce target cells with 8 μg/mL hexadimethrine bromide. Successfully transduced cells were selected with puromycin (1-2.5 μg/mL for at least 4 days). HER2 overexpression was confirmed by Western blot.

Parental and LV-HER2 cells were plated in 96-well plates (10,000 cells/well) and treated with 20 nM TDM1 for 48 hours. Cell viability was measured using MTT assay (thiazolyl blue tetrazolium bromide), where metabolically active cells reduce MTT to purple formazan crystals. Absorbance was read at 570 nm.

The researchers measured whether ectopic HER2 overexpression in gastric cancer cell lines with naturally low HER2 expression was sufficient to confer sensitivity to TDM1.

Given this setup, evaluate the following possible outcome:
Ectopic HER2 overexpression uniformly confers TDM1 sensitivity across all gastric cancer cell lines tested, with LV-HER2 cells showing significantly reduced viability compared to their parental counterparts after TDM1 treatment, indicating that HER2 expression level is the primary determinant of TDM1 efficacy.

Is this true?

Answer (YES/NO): NO